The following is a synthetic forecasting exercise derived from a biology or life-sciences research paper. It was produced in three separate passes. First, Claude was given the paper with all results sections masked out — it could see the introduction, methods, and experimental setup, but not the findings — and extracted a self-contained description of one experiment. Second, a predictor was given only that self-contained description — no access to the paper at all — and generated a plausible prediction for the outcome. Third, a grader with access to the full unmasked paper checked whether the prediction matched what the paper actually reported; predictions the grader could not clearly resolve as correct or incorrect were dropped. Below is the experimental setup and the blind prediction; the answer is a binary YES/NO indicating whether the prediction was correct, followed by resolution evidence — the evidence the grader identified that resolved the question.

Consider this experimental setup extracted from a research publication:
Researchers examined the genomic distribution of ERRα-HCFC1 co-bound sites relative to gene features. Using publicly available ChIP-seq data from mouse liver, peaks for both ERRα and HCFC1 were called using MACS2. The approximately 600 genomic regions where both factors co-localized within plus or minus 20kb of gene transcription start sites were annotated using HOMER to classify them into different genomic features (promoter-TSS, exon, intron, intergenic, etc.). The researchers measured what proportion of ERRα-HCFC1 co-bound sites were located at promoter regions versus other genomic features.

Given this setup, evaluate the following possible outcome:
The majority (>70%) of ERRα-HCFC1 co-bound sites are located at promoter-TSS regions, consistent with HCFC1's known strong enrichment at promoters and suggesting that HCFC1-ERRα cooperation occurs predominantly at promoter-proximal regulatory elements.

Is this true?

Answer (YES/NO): YES